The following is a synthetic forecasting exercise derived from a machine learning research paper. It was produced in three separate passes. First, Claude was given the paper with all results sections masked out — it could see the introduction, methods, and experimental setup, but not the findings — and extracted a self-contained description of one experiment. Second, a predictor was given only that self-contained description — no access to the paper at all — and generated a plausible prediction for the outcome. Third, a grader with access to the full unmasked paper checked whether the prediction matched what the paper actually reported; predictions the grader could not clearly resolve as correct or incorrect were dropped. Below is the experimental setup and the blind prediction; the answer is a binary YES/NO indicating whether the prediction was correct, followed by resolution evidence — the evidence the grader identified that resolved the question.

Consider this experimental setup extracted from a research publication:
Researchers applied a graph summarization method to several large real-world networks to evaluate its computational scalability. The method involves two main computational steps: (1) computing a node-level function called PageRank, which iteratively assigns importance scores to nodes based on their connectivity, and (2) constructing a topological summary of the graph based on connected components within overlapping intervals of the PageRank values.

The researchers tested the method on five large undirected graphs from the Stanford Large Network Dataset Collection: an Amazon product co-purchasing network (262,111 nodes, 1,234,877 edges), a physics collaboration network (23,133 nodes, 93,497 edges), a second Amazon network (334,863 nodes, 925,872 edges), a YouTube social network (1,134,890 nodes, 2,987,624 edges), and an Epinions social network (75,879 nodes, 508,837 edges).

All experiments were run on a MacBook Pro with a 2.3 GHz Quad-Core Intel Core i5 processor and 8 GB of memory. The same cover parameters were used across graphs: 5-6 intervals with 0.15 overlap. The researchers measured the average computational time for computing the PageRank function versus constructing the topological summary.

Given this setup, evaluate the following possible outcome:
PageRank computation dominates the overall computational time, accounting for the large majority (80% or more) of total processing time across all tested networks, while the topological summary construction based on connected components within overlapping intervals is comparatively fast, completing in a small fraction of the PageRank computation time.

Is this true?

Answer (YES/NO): YES